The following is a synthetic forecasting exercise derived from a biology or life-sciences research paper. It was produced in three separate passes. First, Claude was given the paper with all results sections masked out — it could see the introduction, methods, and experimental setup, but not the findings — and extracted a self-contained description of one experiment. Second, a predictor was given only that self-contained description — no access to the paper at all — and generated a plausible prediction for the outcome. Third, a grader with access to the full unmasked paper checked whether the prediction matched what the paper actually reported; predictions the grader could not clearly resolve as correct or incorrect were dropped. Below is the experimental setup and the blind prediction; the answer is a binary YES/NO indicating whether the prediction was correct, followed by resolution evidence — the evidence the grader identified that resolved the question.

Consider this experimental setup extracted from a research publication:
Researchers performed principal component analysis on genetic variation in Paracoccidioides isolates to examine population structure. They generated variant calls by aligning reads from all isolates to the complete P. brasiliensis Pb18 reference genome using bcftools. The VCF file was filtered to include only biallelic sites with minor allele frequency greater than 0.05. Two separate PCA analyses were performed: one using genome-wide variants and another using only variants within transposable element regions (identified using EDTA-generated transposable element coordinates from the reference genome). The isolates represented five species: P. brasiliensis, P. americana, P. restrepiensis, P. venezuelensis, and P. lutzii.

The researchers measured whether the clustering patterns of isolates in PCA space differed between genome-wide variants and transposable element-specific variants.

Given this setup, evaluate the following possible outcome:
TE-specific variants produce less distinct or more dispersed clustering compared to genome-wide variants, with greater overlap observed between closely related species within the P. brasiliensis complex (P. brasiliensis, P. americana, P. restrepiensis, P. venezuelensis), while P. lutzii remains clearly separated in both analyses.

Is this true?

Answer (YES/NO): NO